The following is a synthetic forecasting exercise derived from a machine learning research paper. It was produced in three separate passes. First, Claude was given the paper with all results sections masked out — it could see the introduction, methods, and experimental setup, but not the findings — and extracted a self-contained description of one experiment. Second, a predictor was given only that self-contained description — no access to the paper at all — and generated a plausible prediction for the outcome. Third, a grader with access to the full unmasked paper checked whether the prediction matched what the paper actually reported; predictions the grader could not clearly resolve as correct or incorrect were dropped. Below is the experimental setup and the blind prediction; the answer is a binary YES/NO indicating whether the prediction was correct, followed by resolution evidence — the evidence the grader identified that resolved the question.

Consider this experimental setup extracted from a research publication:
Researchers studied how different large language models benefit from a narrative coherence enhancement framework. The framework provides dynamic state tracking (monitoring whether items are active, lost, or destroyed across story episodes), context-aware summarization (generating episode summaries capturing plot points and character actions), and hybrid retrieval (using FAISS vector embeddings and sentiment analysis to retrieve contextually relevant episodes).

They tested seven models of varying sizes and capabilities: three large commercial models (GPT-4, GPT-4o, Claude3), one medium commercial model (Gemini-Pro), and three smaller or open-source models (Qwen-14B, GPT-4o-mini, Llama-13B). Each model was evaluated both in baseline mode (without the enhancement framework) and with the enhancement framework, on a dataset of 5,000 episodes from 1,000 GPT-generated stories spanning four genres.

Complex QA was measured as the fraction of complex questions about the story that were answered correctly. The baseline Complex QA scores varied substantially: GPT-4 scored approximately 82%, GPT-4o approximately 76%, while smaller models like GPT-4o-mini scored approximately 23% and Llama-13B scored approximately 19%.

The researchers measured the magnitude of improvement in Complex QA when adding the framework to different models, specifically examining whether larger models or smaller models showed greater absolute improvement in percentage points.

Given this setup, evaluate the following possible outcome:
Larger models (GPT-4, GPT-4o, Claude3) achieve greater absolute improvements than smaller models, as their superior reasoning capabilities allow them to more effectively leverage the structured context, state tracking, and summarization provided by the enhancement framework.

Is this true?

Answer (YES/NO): NO